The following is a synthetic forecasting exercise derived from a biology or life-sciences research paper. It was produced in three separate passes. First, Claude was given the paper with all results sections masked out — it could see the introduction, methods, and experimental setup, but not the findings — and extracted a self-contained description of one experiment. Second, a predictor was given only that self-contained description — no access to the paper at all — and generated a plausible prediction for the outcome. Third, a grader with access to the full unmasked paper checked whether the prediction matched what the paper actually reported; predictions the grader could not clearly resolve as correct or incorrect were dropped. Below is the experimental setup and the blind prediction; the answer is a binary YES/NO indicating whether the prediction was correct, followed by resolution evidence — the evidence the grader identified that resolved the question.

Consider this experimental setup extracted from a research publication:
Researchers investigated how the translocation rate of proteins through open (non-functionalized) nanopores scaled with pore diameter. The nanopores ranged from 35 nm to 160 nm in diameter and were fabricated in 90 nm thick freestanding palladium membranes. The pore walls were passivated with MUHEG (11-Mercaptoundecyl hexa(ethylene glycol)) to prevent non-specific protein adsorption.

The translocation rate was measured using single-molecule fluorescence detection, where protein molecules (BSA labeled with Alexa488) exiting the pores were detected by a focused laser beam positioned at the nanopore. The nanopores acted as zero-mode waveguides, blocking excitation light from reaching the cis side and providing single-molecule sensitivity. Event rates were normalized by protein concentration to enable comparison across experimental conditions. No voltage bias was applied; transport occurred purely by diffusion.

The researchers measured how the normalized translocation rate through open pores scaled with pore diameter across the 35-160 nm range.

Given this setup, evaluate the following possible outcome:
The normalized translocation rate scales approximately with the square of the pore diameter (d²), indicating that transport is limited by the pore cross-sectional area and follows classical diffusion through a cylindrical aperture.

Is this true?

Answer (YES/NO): YES